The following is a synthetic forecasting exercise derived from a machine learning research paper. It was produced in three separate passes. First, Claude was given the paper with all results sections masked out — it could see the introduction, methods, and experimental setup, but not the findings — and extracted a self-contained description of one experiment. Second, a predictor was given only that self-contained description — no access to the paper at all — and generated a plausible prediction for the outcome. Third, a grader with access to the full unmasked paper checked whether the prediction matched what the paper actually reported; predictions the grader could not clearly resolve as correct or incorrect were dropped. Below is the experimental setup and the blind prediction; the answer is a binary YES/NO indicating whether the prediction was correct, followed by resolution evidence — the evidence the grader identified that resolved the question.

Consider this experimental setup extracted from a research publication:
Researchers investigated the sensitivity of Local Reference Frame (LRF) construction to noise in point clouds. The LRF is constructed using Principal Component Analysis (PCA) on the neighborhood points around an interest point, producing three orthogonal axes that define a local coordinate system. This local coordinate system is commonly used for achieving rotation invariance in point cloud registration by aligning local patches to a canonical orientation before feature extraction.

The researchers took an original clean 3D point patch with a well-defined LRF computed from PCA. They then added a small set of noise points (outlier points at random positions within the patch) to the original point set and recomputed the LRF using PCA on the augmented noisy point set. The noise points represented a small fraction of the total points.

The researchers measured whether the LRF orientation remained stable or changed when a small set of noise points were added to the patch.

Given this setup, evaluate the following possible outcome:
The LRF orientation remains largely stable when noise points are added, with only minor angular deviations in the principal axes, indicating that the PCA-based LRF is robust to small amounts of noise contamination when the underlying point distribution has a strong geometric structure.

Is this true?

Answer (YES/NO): NO